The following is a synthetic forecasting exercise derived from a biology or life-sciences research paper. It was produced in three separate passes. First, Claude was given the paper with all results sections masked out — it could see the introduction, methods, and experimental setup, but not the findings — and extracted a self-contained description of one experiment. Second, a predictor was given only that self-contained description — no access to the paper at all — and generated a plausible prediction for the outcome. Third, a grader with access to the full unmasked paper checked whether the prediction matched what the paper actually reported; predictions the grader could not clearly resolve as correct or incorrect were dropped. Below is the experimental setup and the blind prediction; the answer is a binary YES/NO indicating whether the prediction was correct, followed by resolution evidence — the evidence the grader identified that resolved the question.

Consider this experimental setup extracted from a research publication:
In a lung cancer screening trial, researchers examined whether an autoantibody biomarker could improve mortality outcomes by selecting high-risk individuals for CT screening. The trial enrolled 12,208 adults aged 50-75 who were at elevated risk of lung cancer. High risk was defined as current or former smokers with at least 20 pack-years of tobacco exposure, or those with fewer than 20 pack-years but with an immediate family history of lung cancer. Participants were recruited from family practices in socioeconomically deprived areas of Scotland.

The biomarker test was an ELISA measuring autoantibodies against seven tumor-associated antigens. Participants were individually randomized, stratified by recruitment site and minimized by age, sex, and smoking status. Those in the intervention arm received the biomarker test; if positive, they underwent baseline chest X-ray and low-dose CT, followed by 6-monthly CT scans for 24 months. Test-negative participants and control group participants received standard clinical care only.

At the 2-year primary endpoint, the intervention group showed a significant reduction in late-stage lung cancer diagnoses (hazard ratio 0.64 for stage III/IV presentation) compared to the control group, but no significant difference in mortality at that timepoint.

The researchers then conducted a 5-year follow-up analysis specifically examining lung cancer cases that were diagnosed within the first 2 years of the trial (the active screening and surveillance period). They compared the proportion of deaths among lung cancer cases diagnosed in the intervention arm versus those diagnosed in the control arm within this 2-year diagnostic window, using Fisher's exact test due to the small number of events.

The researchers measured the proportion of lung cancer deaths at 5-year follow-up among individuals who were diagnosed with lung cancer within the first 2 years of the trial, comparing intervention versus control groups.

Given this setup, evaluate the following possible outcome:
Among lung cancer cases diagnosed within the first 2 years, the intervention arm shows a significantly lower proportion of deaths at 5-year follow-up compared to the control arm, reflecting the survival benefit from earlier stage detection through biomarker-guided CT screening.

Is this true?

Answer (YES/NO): YES